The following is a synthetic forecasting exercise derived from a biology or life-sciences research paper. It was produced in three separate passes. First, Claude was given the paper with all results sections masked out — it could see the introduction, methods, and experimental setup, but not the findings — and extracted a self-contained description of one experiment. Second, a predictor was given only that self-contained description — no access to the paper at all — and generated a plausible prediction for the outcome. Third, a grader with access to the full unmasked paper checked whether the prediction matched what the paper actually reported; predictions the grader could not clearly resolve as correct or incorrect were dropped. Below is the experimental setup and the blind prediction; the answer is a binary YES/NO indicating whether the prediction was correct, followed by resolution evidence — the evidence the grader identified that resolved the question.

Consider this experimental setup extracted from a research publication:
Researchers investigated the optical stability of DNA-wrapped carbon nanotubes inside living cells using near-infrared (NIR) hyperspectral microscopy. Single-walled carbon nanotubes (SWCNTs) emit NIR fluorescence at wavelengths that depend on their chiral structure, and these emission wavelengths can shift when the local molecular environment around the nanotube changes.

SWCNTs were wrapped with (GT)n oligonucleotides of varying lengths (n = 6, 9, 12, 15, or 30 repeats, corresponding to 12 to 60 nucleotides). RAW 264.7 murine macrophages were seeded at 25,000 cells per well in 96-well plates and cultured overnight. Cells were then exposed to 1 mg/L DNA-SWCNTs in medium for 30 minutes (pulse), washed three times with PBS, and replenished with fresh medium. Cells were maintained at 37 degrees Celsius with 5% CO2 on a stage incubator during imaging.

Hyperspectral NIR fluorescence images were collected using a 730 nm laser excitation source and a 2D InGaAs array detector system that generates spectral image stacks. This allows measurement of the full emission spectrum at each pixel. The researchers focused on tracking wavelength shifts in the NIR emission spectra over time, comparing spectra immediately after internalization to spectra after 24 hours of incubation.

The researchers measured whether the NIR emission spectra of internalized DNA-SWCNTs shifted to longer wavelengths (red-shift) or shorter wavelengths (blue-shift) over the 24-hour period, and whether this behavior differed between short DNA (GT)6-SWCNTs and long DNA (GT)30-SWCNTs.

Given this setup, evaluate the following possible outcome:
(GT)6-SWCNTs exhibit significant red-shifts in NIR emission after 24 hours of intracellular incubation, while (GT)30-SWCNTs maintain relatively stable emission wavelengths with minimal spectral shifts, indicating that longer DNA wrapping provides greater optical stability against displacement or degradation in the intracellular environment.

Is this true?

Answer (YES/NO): NO